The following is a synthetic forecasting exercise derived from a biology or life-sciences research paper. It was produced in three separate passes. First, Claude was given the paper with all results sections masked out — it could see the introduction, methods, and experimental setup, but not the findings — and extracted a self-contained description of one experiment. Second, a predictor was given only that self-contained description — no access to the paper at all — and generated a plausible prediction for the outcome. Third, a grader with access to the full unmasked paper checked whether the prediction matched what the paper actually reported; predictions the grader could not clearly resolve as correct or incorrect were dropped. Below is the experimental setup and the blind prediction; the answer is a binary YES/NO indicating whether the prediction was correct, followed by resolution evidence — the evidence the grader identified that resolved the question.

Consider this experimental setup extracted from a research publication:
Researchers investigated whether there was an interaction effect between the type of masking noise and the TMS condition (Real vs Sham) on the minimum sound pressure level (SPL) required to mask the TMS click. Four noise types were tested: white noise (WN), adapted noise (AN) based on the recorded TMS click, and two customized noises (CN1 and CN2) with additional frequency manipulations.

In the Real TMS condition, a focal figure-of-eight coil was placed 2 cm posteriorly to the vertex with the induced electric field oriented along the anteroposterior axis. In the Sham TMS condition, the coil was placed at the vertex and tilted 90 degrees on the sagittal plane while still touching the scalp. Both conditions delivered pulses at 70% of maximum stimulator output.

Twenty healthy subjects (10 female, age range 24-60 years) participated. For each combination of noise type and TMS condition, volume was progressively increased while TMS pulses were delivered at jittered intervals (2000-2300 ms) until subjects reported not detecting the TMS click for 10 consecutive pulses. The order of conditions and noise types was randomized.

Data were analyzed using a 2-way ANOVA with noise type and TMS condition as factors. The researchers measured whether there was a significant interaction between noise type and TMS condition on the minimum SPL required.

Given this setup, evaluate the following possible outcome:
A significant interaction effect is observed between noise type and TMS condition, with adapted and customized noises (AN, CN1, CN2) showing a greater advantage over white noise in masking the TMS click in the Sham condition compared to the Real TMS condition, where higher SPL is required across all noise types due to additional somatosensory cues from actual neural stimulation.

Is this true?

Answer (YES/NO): NO